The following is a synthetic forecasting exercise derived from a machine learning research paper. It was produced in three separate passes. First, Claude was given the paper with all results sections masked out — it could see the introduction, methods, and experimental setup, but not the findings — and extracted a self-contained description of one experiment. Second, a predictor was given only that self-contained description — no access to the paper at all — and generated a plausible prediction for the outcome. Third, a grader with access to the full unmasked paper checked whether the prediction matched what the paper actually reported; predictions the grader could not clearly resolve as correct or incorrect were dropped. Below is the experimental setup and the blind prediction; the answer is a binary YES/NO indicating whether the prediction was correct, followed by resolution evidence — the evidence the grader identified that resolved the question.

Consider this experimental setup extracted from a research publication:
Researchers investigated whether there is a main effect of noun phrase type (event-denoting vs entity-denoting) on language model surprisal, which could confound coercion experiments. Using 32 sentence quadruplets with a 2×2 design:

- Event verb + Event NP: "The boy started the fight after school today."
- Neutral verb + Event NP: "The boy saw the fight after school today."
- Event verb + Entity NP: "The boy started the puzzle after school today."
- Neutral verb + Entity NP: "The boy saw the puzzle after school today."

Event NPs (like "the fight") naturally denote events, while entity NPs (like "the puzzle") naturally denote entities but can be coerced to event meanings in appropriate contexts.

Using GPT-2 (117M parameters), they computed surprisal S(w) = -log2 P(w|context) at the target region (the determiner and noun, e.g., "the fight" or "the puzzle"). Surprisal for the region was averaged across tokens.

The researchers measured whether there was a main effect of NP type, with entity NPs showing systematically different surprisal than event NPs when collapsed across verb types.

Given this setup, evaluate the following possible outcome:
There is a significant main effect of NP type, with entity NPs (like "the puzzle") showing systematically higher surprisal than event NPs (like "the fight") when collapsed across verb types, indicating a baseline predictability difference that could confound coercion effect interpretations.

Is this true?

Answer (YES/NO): NO